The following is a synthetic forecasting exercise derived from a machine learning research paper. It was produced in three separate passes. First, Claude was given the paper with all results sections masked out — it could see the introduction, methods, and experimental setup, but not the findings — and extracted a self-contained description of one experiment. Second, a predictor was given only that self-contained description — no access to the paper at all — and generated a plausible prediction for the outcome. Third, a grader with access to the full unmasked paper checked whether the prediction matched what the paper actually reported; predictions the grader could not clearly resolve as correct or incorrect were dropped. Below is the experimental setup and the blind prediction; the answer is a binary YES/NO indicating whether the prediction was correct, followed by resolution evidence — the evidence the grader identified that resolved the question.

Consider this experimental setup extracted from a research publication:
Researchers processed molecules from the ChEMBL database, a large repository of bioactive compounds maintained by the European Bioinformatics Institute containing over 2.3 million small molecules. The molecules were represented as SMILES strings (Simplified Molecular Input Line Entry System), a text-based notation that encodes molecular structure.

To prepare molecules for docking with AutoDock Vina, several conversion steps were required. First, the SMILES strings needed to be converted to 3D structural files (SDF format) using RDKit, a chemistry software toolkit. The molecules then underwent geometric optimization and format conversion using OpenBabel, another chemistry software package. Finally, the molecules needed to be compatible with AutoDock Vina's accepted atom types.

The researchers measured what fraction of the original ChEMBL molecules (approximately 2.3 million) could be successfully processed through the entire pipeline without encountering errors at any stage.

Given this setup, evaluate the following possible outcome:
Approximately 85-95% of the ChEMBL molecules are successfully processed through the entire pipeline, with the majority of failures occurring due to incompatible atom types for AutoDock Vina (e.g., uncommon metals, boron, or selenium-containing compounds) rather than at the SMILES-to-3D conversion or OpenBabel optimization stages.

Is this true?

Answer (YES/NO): NO